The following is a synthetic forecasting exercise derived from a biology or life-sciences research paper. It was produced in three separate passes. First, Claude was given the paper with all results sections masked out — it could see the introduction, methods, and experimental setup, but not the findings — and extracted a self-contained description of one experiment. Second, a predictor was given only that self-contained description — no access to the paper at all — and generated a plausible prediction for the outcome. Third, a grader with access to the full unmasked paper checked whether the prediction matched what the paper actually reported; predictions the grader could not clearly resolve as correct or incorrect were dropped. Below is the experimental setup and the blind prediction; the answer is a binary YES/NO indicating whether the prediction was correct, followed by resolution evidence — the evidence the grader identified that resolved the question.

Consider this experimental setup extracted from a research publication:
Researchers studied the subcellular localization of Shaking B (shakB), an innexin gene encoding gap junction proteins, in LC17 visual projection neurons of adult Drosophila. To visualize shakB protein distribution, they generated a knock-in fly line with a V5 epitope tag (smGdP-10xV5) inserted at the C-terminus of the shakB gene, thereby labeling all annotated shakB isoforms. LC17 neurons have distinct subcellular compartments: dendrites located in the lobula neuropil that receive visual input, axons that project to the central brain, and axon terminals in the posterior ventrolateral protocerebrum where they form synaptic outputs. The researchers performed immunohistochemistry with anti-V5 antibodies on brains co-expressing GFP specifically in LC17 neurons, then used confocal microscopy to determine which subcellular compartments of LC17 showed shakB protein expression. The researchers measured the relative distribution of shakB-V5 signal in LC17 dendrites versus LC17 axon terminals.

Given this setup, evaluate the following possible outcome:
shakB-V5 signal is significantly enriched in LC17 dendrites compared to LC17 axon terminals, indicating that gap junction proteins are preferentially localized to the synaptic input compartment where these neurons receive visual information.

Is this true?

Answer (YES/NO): YES